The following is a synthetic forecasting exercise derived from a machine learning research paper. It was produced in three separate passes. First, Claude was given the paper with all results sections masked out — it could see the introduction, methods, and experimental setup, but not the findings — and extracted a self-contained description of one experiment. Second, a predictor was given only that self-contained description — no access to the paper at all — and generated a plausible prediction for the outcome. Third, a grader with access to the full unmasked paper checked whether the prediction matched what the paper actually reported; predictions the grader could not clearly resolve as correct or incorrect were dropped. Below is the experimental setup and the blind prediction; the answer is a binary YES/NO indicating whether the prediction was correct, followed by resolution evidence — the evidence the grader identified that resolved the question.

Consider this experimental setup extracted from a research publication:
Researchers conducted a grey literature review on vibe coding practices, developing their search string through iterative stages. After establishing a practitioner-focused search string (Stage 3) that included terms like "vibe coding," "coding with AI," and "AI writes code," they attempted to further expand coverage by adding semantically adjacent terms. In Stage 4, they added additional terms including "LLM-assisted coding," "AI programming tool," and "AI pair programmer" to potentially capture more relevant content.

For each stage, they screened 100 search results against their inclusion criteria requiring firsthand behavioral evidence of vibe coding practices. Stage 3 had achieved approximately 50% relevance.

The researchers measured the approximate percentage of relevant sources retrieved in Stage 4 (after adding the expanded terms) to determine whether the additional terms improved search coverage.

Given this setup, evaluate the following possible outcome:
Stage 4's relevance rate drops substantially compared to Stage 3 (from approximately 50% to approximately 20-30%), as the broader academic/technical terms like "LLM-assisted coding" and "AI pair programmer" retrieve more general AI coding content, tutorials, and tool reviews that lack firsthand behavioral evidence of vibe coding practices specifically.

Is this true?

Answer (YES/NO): NO